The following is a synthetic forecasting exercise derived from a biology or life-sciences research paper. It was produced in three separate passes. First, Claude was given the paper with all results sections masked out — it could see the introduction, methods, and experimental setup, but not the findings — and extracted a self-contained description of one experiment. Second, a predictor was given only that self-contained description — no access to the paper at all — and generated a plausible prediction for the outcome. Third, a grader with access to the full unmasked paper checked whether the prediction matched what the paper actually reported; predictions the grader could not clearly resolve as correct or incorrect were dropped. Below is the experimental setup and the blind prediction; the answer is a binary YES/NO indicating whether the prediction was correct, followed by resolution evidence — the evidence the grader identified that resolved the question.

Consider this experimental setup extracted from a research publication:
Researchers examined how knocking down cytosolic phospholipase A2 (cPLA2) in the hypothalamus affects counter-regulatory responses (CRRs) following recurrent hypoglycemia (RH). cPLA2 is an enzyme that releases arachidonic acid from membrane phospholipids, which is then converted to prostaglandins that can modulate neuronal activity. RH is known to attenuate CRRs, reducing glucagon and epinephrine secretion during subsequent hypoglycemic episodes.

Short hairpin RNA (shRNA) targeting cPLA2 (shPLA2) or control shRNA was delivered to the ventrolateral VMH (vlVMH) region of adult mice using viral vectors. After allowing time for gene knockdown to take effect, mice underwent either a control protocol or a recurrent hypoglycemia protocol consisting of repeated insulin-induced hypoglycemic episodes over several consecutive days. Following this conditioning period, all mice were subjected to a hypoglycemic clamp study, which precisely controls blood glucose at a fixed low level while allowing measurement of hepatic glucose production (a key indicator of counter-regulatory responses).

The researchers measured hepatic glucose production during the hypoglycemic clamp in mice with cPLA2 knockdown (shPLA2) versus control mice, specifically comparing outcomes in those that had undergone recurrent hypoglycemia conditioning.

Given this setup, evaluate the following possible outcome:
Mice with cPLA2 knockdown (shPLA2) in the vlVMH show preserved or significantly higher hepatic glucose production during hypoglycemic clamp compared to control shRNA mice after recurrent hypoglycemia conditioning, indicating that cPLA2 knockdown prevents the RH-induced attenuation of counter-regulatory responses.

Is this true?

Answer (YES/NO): YES